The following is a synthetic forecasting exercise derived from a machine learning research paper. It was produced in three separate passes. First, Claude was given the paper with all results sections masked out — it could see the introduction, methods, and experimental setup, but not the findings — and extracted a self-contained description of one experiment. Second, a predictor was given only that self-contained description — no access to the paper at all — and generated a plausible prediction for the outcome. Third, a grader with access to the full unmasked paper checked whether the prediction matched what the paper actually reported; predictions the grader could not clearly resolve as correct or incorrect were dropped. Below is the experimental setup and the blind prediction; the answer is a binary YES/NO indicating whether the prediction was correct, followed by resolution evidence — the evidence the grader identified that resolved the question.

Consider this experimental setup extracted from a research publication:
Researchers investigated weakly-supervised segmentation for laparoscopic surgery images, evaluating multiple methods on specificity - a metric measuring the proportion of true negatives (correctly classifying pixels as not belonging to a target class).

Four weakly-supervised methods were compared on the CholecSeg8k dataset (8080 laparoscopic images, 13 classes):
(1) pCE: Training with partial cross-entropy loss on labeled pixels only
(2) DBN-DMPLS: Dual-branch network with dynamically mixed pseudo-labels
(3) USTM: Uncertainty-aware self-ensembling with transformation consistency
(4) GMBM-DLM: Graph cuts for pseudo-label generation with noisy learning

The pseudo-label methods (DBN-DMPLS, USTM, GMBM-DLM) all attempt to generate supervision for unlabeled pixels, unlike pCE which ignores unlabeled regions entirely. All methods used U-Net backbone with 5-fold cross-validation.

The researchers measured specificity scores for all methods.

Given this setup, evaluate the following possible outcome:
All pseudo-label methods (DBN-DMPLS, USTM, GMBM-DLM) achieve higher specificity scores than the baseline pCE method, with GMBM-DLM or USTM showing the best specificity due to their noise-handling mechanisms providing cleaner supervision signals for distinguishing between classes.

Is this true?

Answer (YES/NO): NO